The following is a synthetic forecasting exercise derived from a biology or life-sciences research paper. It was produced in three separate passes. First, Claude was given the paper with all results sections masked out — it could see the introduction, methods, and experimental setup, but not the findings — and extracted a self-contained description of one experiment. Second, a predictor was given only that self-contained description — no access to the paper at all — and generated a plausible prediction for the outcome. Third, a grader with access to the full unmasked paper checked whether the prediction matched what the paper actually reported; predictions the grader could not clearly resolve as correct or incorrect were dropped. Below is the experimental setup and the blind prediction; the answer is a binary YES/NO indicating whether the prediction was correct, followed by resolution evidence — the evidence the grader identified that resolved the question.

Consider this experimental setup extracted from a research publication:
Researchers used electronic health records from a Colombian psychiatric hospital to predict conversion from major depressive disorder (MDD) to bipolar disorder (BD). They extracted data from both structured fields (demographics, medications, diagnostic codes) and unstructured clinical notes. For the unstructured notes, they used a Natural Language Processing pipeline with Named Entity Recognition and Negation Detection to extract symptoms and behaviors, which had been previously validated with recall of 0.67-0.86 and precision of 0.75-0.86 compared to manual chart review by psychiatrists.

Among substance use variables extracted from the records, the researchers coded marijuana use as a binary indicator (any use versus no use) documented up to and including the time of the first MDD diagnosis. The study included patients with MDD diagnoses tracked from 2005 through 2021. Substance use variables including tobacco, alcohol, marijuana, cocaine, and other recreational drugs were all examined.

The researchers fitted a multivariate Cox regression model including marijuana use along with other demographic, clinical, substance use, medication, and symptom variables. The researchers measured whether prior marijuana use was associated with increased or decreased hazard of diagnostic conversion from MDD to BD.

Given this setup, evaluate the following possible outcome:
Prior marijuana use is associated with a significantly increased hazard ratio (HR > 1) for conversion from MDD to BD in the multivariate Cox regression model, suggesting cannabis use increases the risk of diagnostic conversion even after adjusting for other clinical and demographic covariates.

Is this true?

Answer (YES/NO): NO